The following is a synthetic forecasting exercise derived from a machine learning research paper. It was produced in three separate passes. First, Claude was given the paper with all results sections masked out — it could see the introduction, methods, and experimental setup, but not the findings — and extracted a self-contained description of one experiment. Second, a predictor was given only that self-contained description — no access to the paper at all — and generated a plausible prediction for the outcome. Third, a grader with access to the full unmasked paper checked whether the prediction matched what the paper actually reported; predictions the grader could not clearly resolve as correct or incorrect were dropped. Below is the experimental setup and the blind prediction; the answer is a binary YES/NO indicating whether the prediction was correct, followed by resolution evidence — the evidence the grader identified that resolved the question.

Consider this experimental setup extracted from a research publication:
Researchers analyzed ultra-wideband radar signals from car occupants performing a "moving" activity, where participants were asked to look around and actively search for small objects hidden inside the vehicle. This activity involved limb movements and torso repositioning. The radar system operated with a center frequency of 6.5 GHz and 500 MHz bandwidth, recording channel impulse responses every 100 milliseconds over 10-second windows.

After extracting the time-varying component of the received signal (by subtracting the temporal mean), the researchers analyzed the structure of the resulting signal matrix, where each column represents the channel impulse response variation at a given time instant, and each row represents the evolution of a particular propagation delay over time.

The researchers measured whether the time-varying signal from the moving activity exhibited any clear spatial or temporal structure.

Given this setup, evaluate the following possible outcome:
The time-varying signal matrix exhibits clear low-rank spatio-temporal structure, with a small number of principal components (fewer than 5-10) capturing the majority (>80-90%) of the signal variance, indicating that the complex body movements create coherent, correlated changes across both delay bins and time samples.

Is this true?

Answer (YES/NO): NO